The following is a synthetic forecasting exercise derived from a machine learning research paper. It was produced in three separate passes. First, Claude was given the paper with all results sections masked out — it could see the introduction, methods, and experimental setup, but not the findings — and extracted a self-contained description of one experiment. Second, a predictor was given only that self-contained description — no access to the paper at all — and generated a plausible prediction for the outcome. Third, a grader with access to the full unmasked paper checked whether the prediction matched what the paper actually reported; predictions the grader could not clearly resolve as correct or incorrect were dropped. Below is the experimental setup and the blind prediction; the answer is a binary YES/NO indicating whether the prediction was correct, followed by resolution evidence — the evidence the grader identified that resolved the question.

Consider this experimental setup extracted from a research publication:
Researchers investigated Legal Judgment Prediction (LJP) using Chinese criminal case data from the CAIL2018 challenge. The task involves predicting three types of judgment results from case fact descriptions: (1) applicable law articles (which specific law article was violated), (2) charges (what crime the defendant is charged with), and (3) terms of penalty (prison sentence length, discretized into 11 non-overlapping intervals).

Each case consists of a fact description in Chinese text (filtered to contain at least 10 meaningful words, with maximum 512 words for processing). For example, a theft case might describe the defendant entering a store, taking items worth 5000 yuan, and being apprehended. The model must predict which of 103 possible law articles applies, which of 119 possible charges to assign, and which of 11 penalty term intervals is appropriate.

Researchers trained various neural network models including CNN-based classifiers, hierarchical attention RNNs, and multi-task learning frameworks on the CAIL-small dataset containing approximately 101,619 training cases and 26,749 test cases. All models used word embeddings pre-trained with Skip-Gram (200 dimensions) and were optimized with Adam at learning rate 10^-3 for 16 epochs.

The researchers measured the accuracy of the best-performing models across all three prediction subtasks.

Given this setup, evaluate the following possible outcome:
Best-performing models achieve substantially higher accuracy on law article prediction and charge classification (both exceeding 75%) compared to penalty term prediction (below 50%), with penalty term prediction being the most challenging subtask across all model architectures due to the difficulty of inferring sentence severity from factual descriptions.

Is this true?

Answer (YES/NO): YES